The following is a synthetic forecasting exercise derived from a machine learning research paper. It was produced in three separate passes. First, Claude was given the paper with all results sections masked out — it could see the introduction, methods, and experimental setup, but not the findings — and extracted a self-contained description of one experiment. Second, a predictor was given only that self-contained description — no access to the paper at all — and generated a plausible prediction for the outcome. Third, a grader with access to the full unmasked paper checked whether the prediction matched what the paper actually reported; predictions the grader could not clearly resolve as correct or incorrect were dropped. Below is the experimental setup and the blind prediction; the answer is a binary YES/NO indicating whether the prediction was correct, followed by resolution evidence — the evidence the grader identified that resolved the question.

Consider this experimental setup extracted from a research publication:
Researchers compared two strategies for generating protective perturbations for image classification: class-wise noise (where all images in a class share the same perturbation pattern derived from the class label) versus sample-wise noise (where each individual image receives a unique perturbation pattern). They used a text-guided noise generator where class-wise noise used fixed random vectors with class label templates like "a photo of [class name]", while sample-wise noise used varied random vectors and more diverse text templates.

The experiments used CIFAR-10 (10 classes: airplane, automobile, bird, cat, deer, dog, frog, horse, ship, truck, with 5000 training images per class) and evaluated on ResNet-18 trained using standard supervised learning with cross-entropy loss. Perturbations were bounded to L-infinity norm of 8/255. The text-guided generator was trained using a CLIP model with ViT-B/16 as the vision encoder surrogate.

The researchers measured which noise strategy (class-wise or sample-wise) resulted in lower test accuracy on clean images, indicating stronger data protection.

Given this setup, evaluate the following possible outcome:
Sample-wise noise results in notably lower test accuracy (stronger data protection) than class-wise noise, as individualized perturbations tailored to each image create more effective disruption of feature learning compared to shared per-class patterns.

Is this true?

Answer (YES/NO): NO